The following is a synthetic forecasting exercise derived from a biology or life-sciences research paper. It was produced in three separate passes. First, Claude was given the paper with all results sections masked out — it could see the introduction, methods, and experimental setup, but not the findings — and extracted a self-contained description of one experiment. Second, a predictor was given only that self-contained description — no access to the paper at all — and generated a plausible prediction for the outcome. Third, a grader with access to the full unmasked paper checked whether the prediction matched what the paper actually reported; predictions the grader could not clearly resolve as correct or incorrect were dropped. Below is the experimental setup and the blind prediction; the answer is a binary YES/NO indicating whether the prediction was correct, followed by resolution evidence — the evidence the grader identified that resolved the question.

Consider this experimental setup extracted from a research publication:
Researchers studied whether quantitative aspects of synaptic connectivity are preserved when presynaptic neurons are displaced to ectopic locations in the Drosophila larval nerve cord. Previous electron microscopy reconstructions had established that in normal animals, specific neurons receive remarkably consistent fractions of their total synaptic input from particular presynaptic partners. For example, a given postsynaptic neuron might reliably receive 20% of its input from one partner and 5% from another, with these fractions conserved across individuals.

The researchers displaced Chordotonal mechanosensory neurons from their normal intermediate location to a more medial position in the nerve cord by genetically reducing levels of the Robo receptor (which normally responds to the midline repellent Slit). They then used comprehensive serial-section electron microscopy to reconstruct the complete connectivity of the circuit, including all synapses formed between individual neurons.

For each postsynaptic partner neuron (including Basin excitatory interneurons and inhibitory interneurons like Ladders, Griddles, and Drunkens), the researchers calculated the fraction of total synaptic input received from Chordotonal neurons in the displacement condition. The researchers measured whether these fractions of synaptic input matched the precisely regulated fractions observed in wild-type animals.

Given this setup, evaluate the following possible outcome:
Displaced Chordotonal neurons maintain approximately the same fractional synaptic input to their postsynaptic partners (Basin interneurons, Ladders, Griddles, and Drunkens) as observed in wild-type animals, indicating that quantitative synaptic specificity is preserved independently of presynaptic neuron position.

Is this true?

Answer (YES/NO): NO